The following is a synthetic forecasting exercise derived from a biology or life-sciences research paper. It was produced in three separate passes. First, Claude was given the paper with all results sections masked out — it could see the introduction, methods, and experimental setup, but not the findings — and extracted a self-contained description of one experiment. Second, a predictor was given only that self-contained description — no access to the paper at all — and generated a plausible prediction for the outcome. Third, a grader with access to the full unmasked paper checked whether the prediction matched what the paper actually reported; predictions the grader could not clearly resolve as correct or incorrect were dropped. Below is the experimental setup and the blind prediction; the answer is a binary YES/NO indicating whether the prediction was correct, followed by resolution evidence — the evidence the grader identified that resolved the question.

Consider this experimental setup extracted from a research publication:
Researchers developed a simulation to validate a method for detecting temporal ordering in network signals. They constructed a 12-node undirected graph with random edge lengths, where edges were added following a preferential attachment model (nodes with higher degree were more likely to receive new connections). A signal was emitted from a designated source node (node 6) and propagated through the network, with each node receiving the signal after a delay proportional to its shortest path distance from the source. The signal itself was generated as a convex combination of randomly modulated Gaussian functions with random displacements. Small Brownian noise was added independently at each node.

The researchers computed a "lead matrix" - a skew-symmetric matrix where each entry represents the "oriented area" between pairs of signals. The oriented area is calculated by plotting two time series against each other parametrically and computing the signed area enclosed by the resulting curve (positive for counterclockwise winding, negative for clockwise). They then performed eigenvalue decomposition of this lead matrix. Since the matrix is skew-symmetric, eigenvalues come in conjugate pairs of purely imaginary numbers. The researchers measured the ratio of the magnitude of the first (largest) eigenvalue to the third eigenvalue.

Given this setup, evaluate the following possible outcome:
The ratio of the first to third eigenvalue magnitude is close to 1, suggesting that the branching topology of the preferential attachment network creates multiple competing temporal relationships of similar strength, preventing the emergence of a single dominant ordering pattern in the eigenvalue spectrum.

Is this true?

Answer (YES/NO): NO